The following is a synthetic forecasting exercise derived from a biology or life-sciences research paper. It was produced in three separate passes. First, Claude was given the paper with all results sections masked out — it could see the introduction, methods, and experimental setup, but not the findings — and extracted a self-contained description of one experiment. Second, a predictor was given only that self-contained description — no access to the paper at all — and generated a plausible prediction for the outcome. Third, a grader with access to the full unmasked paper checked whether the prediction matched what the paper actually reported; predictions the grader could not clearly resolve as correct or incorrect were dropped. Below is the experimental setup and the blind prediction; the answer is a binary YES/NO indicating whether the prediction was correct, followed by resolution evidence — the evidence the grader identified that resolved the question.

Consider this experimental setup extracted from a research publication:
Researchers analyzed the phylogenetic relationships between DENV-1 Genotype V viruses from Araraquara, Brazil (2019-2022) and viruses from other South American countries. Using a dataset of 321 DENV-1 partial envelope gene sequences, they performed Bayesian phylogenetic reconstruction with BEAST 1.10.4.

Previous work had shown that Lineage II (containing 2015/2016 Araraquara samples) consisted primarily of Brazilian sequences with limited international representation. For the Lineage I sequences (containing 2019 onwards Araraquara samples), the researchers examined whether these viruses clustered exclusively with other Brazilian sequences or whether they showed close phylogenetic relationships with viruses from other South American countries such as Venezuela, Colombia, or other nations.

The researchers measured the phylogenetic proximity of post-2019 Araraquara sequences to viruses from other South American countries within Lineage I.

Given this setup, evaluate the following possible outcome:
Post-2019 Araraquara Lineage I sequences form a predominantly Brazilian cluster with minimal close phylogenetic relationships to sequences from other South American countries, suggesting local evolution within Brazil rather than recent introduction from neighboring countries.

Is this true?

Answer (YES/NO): NO